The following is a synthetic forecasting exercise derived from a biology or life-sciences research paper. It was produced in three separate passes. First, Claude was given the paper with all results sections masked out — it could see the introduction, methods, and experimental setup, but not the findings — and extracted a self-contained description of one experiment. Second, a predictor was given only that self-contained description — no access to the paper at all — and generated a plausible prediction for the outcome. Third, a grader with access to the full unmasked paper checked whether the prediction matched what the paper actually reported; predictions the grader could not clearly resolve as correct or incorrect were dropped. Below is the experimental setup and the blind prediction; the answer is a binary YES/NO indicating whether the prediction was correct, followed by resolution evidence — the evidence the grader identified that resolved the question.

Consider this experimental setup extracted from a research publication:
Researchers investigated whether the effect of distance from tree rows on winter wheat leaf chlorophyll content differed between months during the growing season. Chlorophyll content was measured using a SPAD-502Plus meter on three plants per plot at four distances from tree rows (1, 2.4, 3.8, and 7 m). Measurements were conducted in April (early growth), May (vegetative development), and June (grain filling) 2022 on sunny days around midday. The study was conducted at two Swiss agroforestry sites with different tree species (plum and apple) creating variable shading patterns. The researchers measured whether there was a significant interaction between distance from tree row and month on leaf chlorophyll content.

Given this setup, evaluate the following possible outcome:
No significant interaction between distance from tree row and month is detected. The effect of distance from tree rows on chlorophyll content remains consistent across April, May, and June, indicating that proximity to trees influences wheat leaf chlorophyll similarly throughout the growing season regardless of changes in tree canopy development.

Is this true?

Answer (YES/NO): YES